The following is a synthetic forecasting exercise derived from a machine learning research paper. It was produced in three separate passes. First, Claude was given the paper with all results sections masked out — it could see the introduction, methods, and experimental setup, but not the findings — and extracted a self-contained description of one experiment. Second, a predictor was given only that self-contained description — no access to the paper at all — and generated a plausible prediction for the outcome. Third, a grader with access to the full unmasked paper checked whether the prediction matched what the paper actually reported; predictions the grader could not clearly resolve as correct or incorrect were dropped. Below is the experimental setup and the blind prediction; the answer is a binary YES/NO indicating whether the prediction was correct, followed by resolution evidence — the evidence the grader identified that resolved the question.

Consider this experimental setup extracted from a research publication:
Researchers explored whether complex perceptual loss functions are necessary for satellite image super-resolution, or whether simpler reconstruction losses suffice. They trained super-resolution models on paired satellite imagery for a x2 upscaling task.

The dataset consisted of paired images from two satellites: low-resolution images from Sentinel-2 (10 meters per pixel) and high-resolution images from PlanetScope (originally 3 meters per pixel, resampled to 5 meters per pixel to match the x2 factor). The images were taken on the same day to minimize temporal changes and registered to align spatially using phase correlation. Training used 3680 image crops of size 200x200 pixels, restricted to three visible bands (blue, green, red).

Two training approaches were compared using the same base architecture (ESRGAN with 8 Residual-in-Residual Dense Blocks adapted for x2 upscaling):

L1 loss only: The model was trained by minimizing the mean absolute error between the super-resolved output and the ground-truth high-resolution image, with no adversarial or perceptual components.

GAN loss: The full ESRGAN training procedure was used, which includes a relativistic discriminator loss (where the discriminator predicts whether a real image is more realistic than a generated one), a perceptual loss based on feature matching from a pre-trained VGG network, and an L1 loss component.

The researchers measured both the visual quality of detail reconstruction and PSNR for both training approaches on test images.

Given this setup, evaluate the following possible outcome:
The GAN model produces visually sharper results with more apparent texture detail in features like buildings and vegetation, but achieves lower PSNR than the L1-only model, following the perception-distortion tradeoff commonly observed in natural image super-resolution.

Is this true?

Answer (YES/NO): NO